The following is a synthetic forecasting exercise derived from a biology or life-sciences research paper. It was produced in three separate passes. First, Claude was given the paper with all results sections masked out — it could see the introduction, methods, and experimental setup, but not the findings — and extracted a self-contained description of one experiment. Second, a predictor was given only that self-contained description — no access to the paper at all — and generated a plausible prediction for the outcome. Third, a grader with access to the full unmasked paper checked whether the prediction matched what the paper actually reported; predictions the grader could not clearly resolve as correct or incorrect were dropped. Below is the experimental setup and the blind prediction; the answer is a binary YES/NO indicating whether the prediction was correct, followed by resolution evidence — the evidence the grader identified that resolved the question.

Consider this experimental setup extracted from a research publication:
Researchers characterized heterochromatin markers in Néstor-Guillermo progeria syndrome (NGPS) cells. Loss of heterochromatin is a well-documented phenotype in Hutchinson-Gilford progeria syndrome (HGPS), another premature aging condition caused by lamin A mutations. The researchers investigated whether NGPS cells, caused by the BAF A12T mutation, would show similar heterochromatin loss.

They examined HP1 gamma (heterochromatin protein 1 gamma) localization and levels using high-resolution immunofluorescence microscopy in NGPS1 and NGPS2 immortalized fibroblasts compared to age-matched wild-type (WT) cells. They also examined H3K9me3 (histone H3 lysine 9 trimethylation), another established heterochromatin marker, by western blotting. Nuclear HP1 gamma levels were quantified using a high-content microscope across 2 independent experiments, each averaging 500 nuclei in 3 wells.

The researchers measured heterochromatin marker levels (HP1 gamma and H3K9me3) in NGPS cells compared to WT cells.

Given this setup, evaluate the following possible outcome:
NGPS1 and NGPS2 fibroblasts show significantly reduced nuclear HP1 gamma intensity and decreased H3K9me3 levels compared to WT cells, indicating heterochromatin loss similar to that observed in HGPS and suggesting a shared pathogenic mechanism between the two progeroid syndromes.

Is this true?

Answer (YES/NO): NO